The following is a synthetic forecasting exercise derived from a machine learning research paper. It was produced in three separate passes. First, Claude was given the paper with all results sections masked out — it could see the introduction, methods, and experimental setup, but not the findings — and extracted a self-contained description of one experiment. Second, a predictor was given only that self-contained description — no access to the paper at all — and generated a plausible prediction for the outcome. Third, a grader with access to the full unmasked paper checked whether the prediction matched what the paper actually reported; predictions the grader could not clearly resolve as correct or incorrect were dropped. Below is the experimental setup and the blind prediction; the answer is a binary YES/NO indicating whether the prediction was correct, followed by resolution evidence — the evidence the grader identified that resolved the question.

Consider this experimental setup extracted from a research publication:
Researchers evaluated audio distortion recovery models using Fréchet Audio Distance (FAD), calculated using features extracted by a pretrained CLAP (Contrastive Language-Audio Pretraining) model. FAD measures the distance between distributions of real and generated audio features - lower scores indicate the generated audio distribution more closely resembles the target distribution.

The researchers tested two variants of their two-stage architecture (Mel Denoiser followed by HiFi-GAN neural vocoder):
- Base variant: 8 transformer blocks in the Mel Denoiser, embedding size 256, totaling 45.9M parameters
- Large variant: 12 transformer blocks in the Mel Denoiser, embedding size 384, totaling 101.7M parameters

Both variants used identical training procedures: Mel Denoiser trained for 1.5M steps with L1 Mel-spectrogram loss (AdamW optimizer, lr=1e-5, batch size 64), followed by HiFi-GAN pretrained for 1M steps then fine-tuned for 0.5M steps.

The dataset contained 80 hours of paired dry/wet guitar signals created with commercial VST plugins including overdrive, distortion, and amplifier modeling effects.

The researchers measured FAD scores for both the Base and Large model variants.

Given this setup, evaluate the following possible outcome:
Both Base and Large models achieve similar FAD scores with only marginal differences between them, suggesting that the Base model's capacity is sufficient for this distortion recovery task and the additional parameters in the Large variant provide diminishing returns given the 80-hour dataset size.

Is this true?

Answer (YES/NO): YES